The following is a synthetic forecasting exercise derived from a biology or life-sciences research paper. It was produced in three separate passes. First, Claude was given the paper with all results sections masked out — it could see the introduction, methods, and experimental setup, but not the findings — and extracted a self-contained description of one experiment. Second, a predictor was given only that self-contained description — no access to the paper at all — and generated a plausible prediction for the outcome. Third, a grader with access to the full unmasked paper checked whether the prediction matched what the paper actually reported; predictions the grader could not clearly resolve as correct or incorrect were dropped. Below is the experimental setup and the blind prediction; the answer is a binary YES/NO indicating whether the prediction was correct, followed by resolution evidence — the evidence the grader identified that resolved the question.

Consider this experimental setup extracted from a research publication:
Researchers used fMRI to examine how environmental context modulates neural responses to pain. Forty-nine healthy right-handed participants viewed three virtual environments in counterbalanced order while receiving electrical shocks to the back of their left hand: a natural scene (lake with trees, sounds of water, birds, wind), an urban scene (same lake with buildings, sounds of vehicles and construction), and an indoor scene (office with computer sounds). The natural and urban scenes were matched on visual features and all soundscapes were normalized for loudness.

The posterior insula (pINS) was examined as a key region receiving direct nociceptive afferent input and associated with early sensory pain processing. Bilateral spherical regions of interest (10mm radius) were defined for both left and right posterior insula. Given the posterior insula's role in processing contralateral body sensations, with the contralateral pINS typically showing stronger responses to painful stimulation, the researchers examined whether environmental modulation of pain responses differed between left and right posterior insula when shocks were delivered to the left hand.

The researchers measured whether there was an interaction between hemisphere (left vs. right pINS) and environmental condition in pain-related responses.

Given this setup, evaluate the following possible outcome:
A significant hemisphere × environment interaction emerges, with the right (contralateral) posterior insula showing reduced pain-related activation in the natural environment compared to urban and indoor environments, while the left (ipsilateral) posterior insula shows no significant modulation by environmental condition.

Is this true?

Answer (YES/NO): NO